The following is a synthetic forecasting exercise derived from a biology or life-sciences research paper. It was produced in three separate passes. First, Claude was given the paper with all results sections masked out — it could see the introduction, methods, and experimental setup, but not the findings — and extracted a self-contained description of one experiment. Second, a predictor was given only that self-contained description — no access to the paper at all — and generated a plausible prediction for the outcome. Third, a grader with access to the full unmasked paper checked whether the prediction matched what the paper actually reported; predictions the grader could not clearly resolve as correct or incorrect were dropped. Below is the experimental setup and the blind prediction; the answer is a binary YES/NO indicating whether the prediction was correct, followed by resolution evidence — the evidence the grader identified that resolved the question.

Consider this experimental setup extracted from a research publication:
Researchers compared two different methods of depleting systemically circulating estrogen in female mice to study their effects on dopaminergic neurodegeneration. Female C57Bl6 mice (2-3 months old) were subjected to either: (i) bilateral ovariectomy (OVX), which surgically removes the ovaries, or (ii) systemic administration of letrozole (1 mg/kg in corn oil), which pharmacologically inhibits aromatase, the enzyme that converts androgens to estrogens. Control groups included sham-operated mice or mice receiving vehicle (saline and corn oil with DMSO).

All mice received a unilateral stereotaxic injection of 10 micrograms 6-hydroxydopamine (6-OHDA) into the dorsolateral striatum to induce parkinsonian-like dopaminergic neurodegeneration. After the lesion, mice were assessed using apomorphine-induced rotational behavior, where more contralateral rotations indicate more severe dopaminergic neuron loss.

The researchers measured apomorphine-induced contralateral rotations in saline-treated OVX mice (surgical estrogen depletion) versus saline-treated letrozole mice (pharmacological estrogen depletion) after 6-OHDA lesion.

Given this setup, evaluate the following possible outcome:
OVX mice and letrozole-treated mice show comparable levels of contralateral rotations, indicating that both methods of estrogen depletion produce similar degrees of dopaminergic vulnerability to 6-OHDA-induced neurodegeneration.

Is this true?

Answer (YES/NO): NO